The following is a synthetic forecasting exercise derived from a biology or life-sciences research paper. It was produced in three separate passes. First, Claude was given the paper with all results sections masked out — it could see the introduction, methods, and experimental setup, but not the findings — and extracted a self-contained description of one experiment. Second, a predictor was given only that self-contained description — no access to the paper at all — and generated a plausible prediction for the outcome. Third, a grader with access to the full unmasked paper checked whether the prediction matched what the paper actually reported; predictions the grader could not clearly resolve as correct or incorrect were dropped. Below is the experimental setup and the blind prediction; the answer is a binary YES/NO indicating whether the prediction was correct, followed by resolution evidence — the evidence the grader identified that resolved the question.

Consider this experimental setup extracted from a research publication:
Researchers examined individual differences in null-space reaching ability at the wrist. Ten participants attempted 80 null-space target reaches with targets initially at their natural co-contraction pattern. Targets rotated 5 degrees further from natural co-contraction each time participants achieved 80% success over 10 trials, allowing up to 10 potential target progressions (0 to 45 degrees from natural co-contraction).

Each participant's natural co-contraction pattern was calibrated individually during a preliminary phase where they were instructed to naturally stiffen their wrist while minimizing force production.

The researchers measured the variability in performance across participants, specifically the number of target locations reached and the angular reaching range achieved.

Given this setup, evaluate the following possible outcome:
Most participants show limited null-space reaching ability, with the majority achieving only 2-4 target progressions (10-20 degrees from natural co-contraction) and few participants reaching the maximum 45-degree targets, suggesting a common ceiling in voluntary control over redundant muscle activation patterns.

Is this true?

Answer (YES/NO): NO